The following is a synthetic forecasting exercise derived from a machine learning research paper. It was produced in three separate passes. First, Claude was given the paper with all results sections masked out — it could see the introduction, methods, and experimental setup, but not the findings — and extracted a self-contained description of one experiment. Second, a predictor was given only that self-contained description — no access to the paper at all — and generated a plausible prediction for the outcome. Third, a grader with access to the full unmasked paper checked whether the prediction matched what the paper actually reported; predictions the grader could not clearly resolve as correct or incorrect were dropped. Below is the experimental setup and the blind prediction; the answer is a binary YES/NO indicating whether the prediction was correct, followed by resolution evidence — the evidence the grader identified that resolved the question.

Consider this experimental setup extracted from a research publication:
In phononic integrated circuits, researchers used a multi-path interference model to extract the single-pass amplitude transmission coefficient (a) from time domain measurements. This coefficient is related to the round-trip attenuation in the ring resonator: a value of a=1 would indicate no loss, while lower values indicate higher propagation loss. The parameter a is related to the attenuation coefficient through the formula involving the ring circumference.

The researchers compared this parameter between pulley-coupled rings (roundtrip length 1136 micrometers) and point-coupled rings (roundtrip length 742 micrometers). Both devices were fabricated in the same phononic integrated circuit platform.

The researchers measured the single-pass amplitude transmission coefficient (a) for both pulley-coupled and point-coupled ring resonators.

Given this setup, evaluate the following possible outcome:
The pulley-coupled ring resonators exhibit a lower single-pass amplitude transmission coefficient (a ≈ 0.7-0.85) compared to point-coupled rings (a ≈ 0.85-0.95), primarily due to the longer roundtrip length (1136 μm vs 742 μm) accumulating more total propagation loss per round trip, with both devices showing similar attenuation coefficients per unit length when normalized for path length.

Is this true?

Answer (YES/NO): NO